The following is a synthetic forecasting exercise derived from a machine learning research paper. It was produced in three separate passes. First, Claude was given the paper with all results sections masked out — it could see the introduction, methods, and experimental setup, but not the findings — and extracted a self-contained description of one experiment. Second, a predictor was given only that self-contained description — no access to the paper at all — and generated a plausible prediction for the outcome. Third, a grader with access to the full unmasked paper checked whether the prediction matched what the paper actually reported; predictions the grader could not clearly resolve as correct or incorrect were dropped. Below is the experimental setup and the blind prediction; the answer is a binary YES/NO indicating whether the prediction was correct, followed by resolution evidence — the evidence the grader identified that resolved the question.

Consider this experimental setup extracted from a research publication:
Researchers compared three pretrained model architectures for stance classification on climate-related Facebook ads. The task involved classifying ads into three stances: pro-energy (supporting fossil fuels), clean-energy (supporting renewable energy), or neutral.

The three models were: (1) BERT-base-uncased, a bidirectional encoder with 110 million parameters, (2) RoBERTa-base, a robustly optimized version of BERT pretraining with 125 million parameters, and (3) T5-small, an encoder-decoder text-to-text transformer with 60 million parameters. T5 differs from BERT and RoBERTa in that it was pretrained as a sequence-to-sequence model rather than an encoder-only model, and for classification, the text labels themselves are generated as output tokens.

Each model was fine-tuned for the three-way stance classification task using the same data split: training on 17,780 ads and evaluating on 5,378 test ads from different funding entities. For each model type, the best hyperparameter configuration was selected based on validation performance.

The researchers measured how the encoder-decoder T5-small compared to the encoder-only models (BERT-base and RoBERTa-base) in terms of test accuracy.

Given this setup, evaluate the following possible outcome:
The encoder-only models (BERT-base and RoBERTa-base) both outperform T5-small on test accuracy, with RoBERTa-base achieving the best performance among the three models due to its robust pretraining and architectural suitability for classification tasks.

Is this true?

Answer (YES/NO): YES